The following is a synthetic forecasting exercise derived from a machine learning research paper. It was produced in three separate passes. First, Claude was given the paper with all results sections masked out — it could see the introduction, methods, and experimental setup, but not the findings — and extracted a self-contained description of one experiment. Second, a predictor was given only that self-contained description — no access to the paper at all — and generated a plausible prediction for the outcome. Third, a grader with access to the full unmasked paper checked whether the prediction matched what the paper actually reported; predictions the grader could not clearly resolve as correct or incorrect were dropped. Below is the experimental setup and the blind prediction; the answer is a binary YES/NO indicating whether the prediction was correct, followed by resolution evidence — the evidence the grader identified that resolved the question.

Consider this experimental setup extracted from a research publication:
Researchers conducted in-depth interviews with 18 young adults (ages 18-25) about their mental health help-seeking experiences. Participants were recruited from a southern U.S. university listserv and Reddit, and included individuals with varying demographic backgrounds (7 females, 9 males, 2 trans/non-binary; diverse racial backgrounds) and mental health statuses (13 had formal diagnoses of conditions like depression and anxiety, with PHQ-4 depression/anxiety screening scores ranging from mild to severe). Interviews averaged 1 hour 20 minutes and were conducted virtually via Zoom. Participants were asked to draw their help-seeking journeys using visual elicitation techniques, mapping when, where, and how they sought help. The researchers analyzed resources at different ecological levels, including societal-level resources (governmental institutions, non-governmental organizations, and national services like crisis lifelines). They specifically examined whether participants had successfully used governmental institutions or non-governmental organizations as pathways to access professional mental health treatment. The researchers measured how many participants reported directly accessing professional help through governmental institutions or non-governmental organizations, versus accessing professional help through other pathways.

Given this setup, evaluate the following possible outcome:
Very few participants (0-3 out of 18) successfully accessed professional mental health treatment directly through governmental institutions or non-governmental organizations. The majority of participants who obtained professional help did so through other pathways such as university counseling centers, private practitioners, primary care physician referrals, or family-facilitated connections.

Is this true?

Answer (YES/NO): YES